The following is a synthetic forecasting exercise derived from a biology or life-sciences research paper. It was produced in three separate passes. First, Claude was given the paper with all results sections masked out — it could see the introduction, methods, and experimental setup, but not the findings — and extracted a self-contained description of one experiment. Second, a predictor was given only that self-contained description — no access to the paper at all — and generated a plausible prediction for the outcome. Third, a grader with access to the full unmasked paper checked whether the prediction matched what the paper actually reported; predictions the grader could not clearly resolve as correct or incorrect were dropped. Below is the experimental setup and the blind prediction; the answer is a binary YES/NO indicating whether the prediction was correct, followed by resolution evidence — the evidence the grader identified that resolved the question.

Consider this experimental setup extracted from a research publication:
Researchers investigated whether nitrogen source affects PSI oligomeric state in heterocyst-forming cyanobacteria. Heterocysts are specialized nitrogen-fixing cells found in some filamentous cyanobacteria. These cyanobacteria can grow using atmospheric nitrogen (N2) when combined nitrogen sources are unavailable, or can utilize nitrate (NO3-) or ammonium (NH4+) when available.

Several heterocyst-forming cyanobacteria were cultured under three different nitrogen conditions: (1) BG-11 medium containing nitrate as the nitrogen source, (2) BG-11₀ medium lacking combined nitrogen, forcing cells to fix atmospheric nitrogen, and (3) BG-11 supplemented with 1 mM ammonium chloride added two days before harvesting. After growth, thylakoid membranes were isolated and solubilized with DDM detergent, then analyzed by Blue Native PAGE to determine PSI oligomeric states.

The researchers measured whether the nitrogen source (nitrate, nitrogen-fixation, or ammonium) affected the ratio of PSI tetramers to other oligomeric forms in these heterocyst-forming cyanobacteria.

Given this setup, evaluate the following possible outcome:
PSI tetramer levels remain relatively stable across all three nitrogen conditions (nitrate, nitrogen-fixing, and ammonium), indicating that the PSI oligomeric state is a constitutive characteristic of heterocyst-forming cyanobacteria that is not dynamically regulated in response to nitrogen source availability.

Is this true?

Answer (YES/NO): YES